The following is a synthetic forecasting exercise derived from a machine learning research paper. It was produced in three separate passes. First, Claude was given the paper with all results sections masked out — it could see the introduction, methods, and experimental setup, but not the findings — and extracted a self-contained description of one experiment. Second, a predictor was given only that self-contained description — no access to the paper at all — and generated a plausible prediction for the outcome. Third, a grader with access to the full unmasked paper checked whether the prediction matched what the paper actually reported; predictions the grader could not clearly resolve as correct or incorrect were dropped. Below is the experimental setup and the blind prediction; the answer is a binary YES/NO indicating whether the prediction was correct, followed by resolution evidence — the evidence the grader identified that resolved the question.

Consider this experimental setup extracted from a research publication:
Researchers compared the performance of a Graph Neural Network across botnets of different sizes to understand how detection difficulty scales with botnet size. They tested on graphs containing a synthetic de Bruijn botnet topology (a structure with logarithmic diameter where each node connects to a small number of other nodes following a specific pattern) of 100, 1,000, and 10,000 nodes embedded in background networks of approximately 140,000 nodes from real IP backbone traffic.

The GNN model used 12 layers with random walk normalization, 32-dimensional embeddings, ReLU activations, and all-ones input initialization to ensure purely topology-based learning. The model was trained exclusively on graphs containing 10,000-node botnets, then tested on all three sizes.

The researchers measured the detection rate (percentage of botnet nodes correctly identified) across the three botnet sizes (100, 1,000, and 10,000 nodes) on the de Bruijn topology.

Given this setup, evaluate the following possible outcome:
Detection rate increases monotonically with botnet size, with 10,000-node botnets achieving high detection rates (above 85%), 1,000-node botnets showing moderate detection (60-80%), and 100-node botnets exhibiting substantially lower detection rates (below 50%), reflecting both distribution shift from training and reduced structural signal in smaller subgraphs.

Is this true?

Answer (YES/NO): NO